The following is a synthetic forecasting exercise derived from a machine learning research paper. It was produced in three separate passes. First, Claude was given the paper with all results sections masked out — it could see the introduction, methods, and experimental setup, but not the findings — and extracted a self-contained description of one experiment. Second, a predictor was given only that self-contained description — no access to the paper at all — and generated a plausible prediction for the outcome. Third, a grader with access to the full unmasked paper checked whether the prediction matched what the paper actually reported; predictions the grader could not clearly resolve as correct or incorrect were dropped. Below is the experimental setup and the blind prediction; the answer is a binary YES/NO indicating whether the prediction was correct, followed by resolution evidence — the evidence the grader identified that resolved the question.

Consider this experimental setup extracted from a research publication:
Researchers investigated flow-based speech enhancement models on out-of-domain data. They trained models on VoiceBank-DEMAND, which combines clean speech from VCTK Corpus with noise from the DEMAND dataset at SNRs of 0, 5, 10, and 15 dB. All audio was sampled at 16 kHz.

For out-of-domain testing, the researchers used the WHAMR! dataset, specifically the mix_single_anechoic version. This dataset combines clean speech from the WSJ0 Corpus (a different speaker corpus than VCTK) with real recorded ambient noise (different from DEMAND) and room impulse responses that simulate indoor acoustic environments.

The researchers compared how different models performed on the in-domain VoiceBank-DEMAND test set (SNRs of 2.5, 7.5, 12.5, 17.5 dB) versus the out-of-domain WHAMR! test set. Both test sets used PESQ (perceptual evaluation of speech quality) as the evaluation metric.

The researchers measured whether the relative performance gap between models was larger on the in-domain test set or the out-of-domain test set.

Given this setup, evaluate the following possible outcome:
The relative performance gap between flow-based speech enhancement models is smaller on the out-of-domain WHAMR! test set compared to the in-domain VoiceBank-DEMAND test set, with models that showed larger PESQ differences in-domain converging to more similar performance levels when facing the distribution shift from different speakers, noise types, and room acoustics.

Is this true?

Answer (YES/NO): NO